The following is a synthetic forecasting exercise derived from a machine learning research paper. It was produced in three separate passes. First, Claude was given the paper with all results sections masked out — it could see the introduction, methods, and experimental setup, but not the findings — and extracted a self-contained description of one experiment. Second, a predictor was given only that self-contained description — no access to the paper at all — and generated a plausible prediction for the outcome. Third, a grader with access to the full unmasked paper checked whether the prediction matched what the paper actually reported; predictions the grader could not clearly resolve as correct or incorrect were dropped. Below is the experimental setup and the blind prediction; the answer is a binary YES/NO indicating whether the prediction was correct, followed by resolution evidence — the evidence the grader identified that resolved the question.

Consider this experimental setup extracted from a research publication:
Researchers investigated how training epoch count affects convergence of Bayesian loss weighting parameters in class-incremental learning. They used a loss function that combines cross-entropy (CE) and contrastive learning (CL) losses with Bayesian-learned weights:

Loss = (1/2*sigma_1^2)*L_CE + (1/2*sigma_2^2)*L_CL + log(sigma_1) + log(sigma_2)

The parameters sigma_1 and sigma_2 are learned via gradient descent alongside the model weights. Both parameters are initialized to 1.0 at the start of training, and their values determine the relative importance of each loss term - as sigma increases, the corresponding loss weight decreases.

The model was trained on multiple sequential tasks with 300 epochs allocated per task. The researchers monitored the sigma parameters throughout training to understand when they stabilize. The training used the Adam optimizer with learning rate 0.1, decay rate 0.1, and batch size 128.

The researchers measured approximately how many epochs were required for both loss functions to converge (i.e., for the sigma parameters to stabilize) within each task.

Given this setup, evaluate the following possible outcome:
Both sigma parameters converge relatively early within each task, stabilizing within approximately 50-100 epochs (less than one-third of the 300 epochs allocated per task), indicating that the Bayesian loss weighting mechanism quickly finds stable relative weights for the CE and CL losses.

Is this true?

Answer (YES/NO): NO